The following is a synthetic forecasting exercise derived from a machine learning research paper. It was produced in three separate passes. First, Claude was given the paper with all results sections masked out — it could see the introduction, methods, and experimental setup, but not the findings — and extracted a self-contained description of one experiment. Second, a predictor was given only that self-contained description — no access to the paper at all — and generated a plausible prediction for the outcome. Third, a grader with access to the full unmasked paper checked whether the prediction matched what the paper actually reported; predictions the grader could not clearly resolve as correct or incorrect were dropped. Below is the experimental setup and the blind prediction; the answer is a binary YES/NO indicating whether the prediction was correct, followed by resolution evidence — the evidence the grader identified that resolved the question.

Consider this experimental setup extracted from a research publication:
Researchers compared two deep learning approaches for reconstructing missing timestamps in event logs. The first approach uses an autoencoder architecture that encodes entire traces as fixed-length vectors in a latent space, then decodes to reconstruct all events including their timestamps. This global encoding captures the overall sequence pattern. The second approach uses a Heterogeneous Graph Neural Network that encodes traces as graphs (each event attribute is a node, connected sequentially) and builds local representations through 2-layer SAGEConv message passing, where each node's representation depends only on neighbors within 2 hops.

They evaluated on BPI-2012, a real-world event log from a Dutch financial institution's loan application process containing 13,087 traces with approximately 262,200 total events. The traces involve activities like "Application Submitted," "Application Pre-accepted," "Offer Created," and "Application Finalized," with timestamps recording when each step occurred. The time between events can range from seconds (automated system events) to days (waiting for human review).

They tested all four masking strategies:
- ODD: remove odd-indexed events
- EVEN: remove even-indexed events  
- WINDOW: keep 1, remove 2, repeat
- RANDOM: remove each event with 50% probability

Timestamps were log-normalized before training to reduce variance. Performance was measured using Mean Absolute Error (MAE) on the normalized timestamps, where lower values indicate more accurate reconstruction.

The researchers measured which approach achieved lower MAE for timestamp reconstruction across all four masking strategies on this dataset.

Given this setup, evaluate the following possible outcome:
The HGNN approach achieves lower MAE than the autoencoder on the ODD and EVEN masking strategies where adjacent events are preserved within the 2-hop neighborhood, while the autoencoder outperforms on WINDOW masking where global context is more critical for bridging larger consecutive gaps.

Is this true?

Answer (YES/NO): NO